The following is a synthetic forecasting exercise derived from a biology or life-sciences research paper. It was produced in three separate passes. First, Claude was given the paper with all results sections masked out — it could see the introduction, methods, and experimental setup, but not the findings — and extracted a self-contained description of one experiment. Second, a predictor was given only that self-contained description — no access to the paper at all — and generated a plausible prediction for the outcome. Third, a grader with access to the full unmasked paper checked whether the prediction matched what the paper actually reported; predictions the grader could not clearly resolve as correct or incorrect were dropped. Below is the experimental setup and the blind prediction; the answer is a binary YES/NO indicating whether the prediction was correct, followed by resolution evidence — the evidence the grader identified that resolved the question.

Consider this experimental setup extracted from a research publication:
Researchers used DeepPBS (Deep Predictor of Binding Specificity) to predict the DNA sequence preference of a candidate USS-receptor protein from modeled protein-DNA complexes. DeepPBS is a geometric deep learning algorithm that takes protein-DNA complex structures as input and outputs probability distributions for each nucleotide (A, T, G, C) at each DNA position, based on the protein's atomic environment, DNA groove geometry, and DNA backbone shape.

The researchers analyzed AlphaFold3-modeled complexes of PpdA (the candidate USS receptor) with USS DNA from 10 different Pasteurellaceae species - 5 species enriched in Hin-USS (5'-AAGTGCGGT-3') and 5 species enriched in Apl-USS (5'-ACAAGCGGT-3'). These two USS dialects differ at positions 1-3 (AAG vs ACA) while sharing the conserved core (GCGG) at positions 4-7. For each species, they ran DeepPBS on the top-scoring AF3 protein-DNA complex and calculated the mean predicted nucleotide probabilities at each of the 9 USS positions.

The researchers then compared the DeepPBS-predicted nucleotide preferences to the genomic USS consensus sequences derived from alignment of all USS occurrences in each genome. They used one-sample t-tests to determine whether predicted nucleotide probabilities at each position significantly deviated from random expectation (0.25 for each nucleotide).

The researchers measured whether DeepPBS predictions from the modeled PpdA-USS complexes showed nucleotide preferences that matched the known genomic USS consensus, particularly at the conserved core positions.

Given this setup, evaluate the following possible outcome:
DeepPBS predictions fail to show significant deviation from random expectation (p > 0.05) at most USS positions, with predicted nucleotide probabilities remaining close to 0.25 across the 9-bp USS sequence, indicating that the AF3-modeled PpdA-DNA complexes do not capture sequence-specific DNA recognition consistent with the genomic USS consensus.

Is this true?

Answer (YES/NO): NO